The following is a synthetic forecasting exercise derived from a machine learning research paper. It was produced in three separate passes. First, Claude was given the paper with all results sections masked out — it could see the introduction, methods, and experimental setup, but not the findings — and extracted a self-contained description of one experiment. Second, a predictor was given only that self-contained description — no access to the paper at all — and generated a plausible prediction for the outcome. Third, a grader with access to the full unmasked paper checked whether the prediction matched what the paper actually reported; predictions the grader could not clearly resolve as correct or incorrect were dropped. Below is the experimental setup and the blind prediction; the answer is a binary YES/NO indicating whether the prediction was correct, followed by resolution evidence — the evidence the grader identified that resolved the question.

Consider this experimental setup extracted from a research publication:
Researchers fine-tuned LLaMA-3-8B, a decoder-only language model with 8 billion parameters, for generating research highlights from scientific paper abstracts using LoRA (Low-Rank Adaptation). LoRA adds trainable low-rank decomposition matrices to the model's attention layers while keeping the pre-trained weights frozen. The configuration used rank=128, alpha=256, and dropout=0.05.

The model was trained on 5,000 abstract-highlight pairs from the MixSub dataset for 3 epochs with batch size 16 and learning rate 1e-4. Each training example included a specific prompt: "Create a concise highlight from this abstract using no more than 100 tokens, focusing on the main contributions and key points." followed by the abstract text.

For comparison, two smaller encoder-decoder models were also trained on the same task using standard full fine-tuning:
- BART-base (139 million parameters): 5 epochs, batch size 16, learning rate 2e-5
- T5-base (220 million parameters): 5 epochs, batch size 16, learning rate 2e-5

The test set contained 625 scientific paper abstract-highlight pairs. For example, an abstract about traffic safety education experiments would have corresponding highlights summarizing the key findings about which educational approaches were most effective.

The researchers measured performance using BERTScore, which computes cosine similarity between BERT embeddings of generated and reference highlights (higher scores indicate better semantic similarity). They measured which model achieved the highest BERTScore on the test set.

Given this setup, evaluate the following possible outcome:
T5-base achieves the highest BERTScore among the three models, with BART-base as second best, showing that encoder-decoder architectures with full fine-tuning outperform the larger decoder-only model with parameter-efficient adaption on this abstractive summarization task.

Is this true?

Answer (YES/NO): NO